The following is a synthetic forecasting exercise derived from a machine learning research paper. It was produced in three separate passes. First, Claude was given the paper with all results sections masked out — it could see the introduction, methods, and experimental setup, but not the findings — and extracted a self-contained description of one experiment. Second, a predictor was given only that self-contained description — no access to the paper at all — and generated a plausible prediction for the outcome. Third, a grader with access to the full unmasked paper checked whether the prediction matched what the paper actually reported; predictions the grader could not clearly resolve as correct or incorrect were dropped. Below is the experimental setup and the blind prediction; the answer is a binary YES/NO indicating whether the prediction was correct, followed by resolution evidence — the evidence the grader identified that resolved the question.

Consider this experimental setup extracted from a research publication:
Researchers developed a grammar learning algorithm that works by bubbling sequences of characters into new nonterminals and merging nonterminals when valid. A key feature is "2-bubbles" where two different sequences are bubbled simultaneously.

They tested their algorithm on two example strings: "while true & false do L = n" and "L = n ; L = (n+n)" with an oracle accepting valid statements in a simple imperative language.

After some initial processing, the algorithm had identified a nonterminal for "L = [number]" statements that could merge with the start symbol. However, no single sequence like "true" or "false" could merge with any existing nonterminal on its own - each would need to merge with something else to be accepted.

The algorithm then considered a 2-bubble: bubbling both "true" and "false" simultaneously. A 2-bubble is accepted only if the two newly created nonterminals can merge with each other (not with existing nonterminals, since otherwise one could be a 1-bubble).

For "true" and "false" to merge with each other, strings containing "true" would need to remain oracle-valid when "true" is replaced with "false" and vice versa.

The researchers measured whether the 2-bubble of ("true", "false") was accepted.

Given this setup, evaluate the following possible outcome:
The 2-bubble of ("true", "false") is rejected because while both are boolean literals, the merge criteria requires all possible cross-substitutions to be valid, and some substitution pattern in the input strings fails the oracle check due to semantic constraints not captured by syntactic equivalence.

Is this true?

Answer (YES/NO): NO